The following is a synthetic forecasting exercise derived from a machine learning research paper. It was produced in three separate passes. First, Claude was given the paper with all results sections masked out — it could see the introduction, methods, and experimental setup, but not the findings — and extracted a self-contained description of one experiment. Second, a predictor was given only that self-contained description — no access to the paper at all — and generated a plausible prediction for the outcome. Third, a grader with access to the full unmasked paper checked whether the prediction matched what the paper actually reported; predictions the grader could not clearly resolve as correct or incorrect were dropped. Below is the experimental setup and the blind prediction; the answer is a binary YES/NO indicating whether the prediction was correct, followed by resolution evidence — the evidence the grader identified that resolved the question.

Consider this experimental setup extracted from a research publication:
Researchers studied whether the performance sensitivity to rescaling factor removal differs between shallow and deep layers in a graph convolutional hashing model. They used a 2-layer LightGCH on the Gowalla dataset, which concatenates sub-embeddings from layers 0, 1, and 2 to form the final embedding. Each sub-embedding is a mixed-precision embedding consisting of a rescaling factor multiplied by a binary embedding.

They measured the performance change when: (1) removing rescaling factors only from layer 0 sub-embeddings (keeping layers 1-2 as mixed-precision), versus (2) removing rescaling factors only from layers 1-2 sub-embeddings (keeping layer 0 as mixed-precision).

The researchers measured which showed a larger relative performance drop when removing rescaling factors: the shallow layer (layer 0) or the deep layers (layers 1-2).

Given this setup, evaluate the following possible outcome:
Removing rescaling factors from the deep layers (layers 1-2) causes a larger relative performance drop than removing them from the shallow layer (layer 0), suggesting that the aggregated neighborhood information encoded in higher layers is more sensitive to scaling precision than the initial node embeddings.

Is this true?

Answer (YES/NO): YES